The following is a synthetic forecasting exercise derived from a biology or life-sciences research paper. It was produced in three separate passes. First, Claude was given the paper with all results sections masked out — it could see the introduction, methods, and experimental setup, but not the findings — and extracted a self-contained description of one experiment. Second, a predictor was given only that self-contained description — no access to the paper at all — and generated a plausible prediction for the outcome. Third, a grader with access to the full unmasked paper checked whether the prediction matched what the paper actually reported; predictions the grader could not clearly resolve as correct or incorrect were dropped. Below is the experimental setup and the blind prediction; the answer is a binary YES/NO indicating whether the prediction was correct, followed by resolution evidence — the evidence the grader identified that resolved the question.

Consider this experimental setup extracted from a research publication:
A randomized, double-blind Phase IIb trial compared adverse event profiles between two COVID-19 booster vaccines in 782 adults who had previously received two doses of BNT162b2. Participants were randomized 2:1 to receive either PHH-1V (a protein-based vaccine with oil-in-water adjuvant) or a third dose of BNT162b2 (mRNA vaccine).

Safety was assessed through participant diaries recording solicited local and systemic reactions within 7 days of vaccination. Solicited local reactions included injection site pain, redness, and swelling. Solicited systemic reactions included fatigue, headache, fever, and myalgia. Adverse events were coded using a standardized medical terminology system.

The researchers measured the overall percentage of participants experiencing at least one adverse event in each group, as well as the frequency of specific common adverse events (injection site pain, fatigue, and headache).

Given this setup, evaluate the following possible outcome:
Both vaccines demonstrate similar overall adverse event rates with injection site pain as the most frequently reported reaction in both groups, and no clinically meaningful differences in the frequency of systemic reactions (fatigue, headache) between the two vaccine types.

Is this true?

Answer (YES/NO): NO